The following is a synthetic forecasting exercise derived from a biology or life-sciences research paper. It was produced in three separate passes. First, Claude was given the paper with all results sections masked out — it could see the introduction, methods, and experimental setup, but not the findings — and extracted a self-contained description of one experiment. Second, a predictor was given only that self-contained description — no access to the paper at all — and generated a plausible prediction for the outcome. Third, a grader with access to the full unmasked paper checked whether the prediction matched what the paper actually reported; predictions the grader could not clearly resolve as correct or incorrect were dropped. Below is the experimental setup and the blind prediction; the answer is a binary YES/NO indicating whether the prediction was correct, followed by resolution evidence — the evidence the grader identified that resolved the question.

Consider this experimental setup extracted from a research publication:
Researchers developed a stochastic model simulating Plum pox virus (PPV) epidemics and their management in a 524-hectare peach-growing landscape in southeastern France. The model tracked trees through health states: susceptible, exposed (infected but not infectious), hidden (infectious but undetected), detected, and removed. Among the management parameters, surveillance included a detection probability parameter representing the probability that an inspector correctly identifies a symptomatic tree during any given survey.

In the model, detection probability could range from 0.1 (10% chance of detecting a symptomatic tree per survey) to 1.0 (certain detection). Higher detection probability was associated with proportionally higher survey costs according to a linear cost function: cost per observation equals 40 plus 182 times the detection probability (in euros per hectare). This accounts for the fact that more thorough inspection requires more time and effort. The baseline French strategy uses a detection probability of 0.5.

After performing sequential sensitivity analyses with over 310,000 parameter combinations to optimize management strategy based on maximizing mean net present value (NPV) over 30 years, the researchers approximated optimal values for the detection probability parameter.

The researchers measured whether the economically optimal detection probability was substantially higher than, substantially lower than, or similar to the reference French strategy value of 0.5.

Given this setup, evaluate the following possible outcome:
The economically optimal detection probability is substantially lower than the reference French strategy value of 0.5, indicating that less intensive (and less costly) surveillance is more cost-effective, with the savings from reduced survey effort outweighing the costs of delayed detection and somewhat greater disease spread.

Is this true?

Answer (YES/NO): YES